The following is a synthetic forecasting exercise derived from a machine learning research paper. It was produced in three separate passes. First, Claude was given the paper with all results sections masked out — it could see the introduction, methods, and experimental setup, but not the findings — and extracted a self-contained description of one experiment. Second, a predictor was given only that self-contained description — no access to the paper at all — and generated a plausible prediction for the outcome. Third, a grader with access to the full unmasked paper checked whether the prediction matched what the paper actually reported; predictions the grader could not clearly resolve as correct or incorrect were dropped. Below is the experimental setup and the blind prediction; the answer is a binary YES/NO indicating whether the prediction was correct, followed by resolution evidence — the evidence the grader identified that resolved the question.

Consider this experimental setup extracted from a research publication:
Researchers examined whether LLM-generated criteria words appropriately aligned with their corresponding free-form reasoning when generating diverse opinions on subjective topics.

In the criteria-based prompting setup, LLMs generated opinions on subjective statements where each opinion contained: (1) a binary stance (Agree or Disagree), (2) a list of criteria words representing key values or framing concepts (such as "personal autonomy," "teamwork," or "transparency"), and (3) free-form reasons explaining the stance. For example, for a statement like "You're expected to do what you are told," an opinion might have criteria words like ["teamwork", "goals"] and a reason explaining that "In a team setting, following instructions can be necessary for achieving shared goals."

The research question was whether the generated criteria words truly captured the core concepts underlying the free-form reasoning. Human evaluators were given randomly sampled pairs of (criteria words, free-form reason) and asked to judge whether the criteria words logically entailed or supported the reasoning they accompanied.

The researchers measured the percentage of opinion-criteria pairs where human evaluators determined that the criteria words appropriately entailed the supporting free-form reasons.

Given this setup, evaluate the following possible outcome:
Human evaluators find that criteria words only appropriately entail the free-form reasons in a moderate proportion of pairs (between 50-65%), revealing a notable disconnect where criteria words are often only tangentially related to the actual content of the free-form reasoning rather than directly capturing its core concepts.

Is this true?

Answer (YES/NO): NO